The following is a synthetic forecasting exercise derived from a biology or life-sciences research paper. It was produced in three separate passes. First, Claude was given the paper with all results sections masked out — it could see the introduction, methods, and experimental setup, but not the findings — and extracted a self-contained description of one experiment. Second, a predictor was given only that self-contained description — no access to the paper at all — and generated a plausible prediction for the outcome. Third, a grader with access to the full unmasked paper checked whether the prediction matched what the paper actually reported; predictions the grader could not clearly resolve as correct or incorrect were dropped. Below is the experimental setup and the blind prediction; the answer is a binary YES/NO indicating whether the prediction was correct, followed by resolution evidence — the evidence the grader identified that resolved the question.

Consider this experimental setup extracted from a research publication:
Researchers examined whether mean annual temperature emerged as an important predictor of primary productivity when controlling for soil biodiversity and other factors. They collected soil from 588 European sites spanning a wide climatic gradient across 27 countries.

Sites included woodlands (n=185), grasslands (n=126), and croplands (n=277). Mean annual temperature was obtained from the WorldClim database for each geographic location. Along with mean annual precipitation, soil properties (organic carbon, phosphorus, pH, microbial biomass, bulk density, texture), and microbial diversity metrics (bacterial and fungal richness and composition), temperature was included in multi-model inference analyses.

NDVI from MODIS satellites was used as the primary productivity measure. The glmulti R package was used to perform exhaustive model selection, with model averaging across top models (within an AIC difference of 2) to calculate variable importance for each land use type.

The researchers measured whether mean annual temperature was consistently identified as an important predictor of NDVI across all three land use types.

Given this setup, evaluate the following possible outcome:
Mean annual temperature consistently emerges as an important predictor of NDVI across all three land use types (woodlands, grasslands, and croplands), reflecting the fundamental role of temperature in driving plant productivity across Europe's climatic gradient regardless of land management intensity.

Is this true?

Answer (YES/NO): NO